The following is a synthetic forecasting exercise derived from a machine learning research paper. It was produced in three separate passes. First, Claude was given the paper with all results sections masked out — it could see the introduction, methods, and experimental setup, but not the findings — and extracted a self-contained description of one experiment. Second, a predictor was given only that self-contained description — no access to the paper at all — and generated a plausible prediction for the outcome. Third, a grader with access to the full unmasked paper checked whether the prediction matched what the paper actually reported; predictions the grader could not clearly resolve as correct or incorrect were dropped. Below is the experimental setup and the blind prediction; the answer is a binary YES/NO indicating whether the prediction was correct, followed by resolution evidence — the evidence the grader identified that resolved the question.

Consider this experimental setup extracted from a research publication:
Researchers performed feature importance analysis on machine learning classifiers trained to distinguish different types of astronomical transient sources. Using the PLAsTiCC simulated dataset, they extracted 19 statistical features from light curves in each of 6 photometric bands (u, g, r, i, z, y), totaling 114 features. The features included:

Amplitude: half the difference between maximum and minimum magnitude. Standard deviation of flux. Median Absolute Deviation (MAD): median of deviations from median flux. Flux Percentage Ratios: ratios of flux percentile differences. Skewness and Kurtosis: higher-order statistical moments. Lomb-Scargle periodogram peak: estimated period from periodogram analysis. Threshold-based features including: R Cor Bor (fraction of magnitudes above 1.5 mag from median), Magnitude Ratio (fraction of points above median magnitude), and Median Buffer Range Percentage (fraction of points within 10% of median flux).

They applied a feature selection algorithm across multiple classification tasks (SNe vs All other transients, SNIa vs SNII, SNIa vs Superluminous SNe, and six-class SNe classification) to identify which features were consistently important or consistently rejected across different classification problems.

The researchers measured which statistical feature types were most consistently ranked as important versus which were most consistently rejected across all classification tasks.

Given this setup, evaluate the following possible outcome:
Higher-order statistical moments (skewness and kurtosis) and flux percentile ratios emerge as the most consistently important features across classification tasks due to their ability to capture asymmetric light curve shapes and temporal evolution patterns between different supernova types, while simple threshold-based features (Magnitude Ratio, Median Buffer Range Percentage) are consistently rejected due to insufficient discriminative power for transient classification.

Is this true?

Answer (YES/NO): NO